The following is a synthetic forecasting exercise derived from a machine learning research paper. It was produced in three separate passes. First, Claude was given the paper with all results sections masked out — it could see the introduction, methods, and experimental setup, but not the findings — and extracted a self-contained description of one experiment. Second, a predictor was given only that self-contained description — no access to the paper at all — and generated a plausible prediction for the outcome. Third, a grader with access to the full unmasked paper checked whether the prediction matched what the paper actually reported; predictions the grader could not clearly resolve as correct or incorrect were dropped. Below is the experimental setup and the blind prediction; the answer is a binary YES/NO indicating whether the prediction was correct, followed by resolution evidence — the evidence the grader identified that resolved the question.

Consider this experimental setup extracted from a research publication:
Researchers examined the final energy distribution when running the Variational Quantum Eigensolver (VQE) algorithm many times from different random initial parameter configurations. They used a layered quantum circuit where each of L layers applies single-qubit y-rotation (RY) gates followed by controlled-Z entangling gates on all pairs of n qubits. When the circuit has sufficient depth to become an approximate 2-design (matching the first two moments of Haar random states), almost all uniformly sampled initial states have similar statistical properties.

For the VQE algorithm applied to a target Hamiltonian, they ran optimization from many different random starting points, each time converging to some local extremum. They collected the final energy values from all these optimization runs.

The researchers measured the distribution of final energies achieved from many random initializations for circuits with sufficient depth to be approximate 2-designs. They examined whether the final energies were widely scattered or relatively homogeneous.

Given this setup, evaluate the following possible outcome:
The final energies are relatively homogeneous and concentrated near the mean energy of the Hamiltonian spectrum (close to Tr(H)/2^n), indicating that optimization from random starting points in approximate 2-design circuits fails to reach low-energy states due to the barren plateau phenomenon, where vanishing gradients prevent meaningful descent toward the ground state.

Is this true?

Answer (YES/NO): NO